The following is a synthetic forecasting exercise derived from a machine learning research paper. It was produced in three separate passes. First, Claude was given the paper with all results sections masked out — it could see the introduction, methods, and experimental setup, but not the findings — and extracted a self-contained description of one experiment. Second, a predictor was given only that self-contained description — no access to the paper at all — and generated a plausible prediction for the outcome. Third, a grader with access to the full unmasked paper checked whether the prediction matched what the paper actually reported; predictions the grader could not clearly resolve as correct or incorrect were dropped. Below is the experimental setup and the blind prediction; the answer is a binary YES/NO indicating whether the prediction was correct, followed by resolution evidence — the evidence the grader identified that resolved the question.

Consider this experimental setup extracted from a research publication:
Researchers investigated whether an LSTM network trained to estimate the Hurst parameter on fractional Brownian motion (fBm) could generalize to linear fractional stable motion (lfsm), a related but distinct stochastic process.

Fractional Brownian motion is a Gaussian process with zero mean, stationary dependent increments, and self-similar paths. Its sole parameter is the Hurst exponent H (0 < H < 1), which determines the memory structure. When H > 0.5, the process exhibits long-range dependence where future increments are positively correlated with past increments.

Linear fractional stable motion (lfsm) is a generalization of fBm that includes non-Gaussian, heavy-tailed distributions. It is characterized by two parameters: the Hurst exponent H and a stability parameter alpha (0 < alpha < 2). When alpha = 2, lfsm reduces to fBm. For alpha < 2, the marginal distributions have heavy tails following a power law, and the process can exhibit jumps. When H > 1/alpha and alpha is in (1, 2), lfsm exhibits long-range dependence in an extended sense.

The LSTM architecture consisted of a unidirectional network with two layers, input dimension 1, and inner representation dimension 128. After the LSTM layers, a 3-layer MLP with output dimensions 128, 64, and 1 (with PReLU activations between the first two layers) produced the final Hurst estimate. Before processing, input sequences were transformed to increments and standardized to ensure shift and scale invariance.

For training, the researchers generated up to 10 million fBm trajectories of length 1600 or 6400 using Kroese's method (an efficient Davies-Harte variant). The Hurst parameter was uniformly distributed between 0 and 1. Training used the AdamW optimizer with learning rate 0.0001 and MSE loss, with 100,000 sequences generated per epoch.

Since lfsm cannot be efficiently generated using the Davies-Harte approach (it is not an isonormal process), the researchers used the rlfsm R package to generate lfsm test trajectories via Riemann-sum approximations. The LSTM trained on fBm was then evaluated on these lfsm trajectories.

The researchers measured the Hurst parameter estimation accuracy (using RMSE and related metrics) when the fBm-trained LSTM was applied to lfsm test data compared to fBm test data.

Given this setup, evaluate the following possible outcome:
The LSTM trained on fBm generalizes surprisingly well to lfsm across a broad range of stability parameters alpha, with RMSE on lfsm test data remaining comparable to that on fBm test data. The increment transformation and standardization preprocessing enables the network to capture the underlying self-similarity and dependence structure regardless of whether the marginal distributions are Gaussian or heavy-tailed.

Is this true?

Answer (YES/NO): NO